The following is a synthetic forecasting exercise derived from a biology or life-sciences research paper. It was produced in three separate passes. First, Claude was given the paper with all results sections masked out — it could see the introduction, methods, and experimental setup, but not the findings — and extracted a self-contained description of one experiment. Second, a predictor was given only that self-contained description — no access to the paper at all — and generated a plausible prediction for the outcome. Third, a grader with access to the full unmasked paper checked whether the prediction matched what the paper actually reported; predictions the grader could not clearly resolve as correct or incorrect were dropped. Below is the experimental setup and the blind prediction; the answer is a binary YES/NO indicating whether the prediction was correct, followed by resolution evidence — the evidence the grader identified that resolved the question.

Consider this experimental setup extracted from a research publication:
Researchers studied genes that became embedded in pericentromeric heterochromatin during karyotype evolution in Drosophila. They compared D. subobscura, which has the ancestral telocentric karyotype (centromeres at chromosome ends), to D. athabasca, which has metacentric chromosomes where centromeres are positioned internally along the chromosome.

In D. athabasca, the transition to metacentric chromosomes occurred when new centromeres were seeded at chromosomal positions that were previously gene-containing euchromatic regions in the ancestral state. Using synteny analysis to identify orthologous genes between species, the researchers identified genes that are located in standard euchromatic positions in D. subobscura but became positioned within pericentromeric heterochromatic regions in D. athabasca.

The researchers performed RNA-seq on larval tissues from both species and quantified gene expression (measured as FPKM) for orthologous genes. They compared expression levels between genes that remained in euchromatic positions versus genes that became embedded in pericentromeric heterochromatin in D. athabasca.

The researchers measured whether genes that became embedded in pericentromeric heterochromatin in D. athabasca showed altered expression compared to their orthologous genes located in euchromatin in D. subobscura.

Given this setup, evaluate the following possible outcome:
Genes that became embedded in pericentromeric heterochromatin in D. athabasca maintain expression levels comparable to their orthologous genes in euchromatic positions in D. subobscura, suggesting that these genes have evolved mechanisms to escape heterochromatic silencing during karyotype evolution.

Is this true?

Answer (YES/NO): YES